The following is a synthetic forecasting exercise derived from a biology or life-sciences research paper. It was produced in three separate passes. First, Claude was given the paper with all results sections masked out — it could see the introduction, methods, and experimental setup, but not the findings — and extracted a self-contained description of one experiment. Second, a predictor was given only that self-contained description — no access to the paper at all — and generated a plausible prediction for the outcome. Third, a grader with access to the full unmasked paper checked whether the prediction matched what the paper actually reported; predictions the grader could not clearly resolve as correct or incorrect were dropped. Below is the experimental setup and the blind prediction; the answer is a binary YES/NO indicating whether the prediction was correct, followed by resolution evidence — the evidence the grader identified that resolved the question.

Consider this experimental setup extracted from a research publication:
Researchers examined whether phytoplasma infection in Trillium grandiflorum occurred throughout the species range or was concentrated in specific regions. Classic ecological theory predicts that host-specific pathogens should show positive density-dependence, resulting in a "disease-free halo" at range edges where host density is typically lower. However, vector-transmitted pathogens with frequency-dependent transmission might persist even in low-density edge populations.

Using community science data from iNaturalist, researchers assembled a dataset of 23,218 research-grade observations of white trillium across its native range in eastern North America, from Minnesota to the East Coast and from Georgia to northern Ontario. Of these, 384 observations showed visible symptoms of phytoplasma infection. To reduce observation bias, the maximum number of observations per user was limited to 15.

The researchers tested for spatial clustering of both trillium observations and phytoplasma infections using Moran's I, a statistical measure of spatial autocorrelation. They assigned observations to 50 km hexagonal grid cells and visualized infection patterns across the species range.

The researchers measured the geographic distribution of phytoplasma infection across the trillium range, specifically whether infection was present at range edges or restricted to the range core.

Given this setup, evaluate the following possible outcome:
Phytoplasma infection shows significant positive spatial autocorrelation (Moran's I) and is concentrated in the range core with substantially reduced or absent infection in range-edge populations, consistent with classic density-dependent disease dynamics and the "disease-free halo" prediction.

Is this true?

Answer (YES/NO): NO